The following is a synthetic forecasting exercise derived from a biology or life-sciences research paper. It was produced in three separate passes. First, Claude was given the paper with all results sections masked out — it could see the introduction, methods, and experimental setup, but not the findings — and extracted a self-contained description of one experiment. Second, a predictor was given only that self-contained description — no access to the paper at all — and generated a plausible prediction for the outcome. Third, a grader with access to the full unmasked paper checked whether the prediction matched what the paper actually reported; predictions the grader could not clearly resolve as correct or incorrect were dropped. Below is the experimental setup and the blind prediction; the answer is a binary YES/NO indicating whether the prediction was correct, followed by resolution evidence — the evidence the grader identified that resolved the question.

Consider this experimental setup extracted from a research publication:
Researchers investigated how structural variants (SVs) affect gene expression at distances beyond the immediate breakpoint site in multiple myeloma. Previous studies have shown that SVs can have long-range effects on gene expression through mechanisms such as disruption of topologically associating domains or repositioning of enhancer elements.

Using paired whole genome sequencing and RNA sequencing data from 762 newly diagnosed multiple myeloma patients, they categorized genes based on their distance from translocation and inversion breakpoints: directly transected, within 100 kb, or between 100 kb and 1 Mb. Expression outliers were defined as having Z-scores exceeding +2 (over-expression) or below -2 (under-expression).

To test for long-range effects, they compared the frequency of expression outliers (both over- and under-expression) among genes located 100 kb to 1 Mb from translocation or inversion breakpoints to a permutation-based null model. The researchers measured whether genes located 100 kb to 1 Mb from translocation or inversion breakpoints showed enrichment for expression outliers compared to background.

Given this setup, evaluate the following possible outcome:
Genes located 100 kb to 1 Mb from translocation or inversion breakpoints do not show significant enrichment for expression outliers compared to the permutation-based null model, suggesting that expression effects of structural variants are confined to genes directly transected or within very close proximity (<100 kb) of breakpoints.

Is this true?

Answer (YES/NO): NO